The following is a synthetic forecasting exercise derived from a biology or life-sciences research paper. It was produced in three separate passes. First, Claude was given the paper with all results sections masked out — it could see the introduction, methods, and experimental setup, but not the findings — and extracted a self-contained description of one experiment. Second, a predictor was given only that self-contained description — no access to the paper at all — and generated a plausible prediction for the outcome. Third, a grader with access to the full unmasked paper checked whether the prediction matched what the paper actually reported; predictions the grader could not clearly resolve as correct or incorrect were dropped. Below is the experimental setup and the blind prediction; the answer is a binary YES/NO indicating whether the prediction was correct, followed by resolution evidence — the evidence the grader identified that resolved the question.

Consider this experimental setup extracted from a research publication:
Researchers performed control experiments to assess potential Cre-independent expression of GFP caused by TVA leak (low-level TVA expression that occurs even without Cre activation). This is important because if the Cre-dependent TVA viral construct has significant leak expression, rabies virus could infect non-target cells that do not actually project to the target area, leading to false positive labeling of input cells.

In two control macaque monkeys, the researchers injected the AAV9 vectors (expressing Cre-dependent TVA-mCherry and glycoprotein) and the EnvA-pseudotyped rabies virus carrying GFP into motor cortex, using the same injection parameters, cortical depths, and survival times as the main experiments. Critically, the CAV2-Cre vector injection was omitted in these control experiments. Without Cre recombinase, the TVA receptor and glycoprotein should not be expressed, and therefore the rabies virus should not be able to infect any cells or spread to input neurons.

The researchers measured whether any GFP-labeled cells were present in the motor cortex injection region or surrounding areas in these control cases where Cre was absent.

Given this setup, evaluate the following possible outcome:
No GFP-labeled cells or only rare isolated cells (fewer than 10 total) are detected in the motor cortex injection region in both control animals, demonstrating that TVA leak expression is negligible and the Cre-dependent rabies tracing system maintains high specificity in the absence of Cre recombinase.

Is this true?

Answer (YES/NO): NO